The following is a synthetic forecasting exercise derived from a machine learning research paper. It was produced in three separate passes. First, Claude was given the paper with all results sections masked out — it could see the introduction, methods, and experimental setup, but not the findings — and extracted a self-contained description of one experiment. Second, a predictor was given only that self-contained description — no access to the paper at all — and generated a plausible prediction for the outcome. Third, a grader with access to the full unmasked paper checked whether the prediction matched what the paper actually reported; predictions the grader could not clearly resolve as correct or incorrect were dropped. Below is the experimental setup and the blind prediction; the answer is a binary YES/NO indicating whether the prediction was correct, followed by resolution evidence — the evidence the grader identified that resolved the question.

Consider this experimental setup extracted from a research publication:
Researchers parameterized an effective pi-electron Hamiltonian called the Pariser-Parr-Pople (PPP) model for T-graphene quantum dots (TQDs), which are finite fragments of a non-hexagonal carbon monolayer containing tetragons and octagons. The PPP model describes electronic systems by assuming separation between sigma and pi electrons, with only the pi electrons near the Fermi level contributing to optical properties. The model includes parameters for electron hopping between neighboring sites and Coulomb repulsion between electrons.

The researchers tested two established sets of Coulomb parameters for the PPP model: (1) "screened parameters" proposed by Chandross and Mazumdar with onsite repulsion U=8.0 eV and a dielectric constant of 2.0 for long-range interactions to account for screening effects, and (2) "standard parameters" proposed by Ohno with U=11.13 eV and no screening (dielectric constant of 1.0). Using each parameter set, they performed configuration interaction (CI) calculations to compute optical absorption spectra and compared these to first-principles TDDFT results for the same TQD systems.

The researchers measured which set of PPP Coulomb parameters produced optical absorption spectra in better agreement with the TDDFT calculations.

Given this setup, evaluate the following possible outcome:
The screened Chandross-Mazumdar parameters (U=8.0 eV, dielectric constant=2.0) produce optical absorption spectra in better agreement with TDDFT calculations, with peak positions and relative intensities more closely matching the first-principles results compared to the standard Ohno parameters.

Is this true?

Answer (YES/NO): YES